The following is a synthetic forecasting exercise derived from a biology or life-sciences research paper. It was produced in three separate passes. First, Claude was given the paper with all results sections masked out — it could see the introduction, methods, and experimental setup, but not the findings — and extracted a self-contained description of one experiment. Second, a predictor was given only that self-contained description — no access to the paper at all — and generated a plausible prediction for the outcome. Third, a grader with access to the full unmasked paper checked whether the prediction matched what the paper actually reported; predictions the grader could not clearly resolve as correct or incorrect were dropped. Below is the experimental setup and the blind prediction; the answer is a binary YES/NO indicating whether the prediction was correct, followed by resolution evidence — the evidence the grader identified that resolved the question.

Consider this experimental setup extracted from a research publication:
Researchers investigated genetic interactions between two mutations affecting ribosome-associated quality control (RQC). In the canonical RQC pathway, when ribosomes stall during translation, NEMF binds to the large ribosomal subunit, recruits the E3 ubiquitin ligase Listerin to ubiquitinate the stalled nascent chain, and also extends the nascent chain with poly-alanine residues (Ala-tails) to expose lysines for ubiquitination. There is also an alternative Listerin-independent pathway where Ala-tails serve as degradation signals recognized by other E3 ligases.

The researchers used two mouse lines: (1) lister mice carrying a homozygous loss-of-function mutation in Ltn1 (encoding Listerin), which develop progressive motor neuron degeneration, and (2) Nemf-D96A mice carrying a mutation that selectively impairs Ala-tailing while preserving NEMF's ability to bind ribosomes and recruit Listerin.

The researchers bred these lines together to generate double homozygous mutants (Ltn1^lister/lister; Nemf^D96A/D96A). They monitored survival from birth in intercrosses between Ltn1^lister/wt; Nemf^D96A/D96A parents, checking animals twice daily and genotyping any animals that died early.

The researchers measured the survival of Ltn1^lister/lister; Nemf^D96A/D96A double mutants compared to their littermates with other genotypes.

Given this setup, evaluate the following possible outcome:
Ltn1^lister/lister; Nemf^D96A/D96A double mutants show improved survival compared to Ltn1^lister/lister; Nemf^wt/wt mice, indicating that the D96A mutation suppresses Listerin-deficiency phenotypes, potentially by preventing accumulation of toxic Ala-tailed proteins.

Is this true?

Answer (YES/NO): NO